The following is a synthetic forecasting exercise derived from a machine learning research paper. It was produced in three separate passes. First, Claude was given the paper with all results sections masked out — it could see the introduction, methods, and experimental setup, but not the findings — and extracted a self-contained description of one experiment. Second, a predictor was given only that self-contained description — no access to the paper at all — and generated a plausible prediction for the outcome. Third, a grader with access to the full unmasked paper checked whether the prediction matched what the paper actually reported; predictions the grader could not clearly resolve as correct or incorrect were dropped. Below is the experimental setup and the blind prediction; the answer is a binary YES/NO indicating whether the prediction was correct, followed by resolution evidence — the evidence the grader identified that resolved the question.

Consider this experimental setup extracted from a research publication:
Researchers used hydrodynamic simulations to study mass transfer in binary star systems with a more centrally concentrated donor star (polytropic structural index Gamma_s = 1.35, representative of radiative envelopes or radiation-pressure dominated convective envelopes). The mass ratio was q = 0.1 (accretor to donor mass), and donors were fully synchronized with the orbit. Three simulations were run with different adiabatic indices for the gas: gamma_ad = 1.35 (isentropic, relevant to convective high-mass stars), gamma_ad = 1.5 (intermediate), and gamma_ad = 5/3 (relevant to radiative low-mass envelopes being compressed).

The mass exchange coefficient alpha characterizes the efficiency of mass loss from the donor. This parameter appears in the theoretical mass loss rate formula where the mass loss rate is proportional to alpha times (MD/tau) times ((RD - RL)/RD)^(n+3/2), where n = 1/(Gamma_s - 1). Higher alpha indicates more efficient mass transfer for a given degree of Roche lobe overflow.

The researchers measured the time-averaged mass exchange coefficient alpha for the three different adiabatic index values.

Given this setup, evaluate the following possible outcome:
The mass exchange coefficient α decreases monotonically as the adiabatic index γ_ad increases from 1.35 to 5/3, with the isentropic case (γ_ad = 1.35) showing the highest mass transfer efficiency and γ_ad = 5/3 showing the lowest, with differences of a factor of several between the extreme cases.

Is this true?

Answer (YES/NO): NO